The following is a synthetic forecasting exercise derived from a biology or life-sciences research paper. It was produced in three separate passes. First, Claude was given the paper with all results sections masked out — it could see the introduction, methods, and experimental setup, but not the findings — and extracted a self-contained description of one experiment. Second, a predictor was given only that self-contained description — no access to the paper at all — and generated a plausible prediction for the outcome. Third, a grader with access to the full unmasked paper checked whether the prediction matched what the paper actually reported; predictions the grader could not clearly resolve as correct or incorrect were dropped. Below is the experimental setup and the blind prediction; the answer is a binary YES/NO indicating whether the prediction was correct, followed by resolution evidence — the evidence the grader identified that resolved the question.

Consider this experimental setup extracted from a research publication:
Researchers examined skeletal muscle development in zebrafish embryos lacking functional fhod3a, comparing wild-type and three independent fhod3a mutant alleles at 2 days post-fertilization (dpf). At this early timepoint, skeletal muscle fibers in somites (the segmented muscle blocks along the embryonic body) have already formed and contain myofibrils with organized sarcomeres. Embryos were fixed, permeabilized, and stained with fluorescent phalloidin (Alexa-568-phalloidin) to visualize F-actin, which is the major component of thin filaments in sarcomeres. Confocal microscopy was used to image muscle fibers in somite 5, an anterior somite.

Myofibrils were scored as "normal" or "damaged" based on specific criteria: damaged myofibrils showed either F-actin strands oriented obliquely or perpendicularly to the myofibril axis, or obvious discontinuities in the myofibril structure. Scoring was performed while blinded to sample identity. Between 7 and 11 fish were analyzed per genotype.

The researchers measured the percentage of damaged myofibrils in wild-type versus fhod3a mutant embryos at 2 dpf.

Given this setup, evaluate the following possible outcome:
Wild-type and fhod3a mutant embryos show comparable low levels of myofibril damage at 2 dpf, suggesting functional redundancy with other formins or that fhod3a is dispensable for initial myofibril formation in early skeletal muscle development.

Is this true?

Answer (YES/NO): YES